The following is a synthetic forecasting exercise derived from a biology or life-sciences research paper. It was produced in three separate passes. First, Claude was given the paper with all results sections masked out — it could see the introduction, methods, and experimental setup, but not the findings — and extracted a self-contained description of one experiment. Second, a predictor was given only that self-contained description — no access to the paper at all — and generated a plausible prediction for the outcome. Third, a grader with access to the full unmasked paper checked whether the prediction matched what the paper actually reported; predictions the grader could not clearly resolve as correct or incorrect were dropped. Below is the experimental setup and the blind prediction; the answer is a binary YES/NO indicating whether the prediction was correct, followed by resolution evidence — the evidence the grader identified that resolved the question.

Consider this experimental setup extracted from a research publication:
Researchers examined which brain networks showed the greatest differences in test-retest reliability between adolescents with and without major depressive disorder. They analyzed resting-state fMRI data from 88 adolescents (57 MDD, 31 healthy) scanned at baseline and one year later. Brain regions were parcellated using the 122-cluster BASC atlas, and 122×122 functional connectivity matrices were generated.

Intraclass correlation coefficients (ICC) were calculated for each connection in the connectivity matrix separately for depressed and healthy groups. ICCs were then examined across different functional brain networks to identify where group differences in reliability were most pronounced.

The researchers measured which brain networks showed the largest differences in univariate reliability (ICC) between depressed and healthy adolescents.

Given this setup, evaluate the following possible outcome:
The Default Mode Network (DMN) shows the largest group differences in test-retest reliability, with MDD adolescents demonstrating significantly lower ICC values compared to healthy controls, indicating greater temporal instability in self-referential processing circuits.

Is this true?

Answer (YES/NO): NO